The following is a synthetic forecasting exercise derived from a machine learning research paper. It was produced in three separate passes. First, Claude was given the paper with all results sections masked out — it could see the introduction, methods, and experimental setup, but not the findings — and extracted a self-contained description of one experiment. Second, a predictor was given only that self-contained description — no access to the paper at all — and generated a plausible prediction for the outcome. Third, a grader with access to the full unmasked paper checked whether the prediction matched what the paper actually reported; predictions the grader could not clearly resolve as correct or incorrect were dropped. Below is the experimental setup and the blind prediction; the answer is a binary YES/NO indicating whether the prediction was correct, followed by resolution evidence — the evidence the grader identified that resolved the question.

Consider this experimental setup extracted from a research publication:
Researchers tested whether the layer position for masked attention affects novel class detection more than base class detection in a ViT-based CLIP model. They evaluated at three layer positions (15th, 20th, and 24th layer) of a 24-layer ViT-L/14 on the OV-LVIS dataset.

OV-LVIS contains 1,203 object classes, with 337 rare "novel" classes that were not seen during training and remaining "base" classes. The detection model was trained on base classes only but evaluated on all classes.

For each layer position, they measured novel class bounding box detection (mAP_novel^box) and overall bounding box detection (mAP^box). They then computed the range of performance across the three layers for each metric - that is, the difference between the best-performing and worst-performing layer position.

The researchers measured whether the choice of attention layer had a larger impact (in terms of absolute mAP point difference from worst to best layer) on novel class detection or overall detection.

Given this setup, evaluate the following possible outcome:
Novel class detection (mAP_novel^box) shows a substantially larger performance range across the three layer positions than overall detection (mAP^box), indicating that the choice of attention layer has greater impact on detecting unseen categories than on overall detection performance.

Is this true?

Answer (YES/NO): YES